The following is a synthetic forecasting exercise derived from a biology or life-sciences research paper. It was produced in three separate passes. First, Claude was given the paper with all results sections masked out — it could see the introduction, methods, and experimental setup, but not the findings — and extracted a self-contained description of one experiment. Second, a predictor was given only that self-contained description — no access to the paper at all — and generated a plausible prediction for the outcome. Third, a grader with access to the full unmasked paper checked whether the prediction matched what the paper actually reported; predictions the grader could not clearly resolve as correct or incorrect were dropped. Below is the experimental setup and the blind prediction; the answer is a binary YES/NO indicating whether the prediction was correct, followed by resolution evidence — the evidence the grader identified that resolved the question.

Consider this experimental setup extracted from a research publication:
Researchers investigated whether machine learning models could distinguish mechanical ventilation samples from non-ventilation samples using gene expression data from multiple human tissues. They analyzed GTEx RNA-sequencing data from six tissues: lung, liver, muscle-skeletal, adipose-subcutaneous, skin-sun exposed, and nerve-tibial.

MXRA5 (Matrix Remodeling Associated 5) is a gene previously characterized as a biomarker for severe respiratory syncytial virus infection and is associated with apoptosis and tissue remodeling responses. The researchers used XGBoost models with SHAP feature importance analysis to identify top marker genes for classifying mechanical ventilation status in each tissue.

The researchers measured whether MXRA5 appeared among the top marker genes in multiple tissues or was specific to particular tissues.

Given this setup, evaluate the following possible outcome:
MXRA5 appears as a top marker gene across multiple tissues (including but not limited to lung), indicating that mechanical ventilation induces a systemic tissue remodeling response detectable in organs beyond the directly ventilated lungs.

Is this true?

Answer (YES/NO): YES